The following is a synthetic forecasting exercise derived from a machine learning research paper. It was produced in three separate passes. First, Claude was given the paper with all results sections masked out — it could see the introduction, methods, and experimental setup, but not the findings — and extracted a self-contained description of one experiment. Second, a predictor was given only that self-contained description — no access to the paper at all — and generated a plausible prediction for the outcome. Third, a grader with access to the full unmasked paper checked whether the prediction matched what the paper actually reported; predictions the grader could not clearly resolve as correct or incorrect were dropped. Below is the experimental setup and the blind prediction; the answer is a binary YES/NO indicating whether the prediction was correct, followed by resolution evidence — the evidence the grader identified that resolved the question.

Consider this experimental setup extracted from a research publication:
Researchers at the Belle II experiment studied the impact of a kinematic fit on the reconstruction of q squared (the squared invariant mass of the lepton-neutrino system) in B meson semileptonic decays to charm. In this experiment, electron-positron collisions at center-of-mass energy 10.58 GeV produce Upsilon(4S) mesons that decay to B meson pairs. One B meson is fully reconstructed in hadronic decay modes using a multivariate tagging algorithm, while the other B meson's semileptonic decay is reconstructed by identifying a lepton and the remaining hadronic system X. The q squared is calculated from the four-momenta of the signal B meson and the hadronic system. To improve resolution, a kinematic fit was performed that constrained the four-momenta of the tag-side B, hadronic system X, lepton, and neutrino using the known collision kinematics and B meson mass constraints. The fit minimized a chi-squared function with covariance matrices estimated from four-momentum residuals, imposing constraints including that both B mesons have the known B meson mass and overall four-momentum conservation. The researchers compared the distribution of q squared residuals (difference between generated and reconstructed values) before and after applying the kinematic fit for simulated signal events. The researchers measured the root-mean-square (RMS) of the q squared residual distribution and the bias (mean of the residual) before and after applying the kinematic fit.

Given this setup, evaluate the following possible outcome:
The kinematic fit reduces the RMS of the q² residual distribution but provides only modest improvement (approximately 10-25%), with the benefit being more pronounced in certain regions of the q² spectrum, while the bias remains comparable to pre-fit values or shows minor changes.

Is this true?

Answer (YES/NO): NO